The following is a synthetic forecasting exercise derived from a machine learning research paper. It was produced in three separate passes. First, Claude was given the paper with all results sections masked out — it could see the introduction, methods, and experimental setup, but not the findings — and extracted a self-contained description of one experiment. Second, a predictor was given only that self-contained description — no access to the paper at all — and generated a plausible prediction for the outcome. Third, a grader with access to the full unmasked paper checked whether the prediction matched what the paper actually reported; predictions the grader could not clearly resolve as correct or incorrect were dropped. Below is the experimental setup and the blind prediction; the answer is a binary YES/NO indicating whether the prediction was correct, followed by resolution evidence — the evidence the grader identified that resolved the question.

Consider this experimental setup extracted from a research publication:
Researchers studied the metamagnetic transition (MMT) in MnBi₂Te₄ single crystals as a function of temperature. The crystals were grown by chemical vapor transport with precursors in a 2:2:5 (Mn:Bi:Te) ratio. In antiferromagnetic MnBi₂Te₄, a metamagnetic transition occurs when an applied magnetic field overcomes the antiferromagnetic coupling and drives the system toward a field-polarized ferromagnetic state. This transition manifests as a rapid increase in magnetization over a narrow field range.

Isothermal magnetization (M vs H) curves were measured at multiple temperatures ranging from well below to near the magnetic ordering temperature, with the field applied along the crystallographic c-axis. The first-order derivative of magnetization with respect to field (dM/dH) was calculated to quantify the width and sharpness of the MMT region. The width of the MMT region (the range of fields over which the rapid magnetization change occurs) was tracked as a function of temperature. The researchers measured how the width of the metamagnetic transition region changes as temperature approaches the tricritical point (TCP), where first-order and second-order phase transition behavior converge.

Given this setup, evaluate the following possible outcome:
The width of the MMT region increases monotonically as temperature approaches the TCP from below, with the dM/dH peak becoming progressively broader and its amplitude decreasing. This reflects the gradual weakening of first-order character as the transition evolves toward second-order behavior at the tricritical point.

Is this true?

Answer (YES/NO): NO